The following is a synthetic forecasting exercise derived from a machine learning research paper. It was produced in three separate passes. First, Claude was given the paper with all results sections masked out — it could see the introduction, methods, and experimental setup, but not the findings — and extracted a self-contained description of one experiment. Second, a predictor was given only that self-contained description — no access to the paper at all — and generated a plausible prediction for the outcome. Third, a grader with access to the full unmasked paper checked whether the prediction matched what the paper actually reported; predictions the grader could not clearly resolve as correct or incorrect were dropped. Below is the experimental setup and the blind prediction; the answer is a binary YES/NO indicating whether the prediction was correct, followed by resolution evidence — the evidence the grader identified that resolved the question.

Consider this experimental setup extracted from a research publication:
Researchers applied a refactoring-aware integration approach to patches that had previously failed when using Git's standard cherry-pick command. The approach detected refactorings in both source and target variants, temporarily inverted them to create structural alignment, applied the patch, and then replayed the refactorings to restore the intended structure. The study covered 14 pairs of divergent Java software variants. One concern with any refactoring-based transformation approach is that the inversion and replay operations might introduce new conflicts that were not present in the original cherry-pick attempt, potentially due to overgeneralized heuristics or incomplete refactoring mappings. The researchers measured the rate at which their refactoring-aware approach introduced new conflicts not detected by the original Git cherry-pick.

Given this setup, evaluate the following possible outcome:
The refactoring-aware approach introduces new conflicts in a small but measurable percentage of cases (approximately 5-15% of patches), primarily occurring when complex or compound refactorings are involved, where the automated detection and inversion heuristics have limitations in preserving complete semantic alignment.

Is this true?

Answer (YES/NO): NO